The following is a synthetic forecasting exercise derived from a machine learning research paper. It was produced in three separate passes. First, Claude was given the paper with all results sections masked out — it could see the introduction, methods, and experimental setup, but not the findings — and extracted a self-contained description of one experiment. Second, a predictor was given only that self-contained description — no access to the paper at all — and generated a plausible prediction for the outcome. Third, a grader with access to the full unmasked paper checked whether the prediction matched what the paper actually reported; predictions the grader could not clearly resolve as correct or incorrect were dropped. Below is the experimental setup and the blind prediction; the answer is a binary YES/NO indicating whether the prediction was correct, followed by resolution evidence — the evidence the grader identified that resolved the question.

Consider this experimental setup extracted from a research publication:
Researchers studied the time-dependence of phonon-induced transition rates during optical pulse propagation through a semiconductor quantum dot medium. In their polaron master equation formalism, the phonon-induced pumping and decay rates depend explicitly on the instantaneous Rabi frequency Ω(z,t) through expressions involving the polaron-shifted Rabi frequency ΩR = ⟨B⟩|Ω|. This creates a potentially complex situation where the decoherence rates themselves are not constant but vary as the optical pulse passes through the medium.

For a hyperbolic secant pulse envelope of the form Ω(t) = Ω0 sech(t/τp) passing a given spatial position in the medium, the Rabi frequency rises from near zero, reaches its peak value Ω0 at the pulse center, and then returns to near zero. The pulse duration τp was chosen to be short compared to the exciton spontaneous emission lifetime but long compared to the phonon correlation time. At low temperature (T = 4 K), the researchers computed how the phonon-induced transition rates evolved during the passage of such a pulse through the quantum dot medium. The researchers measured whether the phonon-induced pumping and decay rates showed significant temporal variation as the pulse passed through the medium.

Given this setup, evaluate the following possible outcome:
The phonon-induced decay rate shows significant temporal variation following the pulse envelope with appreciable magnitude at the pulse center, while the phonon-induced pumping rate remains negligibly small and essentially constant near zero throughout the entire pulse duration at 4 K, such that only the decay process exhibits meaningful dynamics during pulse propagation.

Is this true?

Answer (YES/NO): NO